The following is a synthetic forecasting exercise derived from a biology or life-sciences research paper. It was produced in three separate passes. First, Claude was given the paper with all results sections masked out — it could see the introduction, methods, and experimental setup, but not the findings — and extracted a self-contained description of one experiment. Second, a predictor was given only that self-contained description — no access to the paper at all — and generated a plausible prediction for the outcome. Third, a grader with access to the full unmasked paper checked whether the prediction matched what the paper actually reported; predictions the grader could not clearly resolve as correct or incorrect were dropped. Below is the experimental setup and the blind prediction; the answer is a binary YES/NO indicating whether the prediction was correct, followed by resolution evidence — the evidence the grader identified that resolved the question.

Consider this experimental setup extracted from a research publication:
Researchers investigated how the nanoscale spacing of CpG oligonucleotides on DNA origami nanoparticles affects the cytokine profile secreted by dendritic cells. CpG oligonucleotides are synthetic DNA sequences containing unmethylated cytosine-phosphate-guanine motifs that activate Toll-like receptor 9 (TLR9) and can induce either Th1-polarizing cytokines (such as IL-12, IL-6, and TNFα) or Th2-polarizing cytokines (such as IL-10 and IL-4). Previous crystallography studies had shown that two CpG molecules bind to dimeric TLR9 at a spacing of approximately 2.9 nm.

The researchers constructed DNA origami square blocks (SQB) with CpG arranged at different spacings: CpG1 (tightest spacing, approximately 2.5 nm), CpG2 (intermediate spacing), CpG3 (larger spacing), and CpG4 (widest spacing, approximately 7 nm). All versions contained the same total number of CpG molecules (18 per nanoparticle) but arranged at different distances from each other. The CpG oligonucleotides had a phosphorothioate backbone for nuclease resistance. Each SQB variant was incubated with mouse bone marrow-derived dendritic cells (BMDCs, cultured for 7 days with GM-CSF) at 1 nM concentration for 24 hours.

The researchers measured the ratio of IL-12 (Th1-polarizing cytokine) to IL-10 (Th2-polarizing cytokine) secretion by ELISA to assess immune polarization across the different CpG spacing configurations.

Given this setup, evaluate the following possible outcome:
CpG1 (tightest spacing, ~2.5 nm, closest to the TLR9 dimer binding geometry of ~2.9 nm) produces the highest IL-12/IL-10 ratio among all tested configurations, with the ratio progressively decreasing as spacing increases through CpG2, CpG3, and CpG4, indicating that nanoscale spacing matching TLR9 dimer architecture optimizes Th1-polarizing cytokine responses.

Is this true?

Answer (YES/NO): NO